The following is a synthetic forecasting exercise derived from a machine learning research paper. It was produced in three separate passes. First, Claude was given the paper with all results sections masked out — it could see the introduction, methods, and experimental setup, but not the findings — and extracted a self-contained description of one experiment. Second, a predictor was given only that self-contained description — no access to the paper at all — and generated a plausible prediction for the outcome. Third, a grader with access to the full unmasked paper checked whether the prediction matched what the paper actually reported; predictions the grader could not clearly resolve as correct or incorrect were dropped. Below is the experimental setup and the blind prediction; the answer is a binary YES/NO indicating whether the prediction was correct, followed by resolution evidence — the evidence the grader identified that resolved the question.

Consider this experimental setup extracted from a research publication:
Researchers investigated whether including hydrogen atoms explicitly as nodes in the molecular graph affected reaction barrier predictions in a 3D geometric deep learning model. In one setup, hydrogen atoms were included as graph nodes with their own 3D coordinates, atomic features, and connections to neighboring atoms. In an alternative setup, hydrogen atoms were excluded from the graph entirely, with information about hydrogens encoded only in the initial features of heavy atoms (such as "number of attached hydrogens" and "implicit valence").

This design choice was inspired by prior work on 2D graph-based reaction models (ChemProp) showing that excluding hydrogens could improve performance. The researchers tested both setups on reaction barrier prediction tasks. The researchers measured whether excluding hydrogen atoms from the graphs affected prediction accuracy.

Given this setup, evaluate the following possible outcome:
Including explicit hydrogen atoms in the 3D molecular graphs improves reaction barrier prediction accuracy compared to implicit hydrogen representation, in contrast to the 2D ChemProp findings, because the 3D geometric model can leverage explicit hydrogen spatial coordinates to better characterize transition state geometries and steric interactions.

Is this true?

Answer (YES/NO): NO